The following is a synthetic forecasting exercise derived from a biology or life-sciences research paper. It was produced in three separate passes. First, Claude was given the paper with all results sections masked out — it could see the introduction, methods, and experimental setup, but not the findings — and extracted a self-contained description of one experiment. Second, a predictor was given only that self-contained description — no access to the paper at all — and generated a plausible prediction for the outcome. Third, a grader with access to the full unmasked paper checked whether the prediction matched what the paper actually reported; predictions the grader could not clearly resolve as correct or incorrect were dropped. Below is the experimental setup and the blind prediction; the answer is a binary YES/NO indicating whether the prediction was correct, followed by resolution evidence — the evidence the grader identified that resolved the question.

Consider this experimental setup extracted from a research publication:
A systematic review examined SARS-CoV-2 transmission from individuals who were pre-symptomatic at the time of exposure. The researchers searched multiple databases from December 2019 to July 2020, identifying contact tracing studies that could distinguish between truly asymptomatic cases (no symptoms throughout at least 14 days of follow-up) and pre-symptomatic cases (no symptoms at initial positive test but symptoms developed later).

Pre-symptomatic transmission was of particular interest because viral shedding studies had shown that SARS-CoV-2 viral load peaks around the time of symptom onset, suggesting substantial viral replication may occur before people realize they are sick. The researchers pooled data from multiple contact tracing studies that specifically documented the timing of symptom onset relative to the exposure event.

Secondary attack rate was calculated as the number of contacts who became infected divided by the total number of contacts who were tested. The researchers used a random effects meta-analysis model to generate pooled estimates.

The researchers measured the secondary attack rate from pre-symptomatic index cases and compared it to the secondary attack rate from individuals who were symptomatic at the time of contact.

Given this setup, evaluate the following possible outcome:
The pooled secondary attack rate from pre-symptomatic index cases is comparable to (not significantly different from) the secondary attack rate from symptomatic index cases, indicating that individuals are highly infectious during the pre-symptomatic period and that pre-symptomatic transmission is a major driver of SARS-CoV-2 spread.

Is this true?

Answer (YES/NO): YES